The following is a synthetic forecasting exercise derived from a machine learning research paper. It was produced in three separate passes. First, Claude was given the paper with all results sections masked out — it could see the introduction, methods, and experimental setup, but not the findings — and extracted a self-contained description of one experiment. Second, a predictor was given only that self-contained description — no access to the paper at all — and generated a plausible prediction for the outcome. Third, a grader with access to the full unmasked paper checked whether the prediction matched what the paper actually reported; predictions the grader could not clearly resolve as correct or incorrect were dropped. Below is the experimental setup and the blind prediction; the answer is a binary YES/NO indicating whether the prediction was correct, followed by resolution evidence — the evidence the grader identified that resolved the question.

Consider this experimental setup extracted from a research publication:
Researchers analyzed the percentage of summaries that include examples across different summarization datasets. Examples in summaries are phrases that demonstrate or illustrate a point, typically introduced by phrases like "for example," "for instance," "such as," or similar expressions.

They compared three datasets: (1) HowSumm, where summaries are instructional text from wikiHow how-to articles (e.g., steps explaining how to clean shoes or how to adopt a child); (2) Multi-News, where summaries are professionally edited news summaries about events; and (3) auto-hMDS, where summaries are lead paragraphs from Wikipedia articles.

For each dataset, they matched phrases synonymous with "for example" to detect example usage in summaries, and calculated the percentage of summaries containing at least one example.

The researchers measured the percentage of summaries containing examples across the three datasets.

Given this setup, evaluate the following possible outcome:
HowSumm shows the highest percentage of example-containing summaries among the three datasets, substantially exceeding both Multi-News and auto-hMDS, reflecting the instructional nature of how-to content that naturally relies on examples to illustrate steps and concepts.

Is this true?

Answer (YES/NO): YES